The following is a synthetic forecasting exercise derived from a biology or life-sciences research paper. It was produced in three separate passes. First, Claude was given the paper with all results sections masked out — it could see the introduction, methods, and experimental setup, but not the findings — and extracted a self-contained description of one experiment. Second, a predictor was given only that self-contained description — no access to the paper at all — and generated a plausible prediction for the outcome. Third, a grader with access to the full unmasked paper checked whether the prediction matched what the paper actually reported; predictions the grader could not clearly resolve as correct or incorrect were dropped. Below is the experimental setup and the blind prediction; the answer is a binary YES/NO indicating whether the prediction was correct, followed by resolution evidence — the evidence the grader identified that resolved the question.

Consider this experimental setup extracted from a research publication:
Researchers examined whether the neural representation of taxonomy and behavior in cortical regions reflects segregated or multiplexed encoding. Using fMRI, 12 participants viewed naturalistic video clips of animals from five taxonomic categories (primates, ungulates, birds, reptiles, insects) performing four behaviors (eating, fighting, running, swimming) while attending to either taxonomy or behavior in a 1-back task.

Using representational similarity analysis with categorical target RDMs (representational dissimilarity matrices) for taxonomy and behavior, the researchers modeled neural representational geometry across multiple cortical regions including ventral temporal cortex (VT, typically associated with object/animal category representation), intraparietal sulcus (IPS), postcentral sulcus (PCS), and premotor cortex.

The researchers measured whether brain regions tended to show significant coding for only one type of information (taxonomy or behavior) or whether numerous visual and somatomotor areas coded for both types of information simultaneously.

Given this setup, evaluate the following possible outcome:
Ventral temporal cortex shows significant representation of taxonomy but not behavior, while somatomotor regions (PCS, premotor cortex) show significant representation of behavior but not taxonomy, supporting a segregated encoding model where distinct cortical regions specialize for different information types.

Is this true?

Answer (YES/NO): NO